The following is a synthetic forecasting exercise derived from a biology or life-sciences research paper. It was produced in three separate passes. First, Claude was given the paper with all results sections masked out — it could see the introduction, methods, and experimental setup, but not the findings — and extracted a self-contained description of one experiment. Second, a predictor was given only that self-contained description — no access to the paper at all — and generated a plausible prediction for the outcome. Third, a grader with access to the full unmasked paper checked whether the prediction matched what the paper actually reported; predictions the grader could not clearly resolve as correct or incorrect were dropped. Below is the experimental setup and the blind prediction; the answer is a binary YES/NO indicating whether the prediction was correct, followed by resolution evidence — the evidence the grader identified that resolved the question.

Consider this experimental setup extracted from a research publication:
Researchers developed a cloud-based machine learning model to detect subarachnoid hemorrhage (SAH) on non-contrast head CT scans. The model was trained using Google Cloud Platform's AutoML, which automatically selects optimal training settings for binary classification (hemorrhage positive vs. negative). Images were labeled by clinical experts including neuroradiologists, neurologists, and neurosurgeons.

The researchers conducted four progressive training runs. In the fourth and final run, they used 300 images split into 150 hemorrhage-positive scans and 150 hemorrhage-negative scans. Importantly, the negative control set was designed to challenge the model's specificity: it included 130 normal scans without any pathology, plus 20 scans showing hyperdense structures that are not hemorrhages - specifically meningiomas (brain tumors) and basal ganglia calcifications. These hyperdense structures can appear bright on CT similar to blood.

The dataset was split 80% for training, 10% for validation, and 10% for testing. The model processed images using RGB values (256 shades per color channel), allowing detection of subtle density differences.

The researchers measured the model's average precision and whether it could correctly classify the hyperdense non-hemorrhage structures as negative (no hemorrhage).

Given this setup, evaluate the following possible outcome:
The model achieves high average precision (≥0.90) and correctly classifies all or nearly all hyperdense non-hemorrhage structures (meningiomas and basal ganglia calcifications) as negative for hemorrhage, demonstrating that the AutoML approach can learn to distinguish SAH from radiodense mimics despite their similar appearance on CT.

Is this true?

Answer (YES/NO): NO